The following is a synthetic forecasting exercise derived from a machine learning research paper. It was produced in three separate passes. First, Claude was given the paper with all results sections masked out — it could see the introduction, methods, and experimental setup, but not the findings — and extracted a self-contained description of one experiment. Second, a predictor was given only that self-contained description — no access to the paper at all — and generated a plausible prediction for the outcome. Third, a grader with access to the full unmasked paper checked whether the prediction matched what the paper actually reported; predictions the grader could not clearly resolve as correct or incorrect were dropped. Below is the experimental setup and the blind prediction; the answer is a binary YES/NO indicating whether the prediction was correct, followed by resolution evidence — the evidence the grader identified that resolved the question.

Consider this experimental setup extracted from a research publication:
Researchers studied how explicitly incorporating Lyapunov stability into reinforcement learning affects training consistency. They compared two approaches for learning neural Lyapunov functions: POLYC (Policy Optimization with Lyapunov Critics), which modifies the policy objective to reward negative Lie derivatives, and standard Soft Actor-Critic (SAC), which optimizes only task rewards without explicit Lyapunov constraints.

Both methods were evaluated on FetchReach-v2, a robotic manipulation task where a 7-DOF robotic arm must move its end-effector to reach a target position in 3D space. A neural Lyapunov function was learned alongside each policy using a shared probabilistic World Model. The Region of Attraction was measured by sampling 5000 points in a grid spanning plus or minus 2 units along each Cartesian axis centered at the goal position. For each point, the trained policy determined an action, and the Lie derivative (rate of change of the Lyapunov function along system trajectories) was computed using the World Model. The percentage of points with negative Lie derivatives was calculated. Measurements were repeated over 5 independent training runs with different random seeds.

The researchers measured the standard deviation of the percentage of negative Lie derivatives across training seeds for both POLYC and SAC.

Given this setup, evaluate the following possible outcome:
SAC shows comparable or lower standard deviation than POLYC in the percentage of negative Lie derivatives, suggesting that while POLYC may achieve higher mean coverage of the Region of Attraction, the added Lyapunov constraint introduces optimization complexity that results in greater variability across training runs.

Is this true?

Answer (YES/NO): YES